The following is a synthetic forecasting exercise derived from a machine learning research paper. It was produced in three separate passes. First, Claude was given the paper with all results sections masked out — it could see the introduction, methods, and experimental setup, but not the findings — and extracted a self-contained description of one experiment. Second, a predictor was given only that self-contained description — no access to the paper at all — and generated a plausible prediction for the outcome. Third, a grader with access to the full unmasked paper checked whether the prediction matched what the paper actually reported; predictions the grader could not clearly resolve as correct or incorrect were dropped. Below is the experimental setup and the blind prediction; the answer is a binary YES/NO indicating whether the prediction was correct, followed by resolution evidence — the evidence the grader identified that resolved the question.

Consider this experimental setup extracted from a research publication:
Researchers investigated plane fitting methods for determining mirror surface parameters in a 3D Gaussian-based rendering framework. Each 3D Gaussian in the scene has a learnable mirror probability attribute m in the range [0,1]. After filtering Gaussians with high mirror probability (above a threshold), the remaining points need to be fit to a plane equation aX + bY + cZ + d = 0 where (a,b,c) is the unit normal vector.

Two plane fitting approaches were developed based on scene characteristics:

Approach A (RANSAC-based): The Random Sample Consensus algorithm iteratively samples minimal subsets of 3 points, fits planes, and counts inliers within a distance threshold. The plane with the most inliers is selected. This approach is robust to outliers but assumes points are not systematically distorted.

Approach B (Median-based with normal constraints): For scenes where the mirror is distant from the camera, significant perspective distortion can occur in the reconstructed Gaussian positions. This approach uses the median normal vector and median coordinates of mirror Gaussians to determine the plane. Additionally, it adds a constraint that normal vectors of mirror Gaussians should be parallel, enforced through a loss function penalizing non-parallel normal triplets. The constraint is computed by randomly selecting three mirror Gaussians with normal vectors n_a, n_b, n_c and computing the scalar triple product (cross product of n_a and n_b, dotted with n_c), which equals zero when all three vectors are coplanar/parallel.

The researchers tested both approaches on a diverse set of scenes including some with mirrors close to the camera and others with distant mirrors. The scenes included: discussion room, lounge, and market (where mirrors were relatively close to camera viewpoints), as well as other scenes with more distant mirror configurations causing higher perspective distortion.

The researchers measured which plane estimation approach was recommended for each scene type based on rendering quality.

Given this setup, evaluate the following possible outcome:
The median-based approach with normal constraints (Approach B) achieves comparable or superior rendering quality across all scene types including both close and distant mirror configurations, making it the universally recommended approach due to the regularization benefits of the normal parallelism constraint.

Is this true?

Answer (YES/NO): NO